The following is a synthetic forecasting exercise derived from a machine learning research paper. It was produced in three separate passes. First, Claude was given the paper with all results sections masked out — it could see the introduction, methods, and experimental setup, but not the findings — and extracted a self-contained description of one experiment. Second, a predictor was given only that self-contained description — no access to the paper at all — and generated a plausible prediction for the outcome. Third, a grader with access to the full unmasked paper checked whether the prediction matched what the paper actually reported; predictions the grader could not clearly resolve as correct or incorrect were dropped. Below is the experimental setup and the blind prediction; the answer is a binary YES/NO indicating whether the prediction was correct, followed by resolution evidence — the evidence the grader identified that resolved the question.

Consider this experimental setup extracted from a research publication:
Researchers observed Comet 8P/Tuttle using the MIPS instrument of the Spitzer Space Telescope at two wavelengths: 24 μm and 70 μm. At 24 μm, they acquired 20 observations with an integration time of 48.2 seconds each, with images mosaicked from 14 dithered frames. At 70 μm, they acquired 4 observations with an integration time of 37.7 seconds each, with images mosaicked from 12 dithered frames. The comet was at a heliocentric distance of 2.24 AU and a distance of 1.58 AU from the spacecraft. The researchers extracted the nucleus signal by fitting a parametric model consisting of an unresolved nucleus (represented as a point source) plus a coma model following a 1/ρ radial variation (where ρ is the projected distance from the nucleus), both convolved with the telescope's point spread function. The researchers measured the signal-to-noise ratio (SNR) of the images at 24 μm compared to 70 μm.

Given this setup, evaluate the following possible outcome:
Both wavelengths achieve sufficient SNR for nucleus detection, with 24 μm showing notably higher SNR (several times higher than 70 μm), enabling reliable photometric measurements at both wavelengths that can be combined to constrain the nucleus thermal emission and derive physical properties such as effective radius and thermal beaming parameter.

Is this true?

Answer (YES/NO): NO